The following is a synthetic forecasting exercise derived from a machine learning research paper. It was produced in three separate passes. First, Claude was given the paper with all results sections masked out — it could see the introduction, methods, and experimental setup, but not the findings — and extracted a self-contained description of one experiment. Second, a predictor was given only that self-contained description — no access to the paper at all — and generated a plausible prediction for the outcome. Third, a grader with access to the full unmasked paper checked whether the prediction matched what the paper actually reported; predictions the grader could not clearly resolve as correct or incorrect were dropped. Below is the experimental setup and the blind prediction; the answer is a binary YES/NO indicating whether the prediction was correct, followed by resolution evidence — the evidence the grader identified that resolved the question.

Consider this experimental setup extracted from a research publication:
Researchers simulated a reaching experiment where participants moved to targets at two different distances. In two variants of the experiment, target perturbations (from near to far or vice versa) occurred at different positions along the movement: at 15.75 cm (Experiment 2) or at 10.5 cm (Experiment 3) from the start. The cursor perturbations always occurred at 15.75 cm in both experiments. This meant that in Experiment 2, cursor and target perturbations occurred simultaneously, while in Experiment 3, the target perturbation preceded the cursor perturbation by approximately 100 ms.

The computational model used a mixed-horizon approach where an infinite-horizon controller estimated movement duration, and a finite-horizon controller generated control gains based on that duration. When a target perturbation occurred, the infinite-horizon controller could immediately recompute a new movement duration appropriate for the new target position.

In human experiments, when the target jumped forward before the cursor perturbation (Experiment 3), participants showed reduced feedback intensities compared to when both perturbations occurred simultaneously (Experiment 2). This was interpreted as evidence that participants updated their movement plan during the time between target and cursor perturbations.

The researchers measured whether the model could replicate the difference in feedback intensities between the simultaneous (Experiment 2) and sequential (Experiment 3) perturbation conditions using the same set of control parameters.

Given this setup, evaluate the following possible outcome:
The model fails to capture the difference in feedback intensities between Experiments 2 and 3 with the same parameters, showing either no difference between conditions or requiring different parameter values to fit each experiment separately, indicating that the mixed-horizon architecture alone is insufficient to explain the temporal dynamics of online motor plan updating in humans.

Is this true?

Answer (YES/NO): YES